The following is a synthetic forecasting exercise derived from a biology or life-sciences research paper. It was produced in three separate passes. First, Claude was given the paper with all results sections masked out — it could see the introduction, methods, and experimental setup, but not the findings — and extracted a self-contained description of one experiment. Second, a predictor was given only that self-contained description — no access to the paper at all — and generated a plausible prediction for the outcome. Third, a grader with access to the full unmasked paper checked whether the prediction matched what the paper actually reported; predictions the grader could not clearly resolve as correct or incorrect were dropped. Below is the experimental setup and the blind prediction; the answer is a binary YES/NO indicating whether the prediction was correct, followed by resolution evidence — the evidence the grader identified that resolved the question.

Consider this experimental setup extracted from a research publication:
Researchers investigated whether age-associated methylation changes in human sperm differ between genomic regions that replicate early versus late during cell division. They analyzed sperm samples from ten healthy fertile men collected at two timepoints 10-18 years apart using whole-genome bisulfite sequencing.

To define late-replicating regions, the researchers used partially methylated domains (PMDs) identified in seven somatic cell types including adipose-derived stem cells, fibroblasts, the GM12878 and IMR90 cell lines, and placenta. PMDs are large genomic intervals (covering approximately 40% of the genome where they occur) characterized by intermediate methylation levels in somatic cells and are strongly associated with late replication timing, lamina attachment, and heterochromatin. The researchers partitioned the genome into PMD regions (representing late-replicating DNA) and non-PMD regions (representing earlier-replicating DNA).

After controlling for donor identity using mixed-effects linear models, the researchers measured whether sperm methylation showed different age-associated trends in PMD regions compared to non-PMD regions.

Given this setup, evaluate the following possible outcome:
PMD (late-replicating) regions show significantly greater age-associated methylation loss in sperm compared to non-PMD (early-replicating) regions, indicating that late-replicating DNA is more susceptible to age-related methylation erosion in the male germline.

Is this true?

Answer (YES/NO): NO